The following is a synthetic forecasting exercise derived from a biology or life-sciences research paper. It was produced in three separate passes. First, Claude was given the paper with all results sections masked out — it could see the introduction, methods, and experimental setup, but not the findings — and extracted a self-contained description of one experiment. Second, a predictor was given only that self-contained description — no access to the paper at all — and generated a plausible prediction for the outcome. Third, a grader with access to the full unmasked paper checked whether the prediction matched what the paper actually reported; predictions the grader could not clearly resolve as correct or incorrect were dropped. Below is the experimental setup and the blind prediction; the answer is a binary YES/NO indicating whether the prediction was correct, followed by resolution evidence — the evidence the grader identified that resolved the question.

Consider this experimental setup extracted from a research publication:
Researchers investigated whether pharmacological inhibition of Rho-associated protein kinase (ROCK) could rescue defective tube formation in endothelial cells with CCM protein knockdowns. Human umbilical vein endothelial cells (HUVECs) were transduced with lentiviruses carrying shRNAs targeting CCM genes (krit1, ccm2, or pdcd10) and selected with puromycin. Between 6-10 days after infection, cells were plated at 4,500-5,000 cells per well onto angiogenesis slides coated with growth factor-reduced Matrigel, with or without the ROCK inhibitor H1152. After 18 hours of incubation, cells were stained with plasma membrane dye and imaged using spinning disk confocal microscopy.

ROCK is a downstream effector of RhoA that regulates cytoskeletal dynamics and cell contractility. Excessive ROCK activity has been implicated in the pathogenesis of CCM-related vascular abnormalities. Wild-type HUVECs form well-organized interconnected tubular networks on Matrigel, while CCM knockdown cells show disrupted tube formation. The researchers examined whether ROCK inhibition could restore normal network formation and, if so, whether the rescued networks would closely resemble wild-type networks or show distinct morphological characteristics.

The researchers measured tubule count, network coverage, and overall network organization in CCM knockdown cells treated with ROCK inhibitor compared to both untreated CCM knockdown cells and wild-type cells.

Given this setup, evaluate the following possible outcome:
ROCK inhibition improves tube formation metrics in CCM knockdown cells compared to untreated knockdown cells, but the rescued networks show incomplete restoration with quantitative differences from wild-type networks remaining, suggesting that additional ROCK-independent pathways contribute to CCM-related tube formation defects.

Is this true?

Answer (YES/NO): YES